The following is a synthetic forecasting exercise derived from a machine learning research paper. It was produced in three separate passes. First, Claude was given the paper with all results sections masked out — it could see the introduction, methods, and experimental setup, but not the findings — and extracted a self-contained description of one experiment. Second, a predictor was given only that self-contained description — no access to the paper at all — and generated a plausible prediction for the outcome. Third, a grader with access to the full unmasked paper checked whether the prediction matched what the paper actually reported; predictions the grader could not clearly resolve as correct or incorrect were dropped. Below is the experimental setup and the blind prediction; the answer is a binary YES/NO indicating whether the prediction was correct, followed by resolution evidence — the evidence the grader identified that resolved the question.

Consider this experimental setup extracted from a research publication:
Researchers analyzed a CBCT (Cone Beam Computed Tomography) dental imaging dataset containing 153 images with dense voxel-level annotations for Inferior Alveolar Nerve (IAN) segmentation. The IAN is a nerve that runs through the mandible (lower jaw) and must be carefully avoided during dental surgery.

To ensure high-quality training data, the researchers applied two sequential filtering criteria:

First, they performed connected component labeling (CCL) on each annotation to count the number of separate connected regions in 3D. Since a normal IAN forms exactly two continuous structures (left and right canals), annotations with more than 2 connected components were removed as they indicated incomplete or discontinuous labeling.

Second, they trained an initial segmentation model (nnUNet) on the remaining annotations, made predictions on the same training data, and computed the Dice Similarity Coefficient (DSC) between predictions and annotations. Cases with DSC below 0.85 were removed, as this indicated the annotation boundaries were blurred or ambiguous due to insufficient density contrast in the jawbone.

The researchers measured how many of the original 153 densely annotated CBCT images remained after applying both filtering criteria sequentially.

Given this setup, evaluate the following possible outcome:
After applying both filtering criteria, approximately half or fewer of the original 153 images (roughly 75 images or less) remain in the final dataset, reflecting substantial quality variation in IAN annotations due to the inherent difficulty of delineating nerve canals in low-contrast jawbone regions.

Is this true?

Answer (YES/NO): NO